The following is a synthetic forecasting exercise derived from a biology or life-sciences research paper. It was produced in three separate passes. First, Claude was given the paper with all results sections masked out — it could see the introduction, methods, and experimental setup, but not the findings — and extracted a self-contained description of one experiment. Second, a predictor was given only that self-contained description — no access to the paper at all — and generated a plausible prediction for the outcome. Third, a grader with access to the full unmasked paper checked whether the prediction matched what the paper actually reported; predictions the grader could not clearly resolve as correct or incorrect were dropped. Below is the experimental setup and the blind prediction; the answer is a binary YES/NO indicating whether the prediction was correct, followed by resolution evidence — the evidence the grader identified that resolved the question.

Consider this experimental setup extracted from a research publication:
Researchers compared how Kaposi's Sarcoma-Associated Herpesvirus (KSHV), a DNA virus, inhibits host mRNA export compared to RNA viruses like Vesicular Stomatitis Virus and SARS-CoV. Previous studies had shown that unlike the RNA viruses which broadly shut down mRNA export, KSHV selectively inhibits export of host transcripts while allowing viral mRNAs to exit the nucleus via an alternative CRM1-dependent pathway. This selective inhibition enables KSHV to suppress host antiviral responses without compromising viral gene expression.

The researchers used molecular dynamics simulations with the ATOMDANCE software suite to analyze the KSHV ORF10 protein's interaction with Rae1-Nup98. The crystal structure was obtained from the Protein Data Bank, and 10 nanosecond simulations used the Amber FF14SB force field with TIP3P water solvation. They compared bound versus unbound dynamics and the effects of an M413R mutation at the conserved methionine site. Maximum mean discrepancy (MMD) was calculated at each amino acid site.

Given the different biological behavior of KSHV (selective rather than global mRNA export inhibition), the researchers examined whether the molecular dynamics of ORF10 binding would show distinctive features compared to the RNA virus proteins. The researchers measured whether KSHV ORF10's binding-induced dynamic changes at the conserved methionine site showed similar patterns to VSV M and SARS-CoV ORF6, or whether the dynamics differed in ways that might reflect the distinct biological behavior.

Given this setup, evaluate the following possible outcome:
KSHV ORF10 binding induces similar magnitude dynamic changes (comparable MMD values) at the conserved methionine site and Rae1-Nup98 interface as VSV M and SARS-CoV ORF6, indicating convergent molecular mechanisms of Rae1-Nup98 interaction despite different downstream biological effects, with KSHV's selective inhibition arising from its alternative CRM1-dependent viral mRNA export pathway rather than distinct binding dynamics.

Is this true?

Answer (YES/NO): YES